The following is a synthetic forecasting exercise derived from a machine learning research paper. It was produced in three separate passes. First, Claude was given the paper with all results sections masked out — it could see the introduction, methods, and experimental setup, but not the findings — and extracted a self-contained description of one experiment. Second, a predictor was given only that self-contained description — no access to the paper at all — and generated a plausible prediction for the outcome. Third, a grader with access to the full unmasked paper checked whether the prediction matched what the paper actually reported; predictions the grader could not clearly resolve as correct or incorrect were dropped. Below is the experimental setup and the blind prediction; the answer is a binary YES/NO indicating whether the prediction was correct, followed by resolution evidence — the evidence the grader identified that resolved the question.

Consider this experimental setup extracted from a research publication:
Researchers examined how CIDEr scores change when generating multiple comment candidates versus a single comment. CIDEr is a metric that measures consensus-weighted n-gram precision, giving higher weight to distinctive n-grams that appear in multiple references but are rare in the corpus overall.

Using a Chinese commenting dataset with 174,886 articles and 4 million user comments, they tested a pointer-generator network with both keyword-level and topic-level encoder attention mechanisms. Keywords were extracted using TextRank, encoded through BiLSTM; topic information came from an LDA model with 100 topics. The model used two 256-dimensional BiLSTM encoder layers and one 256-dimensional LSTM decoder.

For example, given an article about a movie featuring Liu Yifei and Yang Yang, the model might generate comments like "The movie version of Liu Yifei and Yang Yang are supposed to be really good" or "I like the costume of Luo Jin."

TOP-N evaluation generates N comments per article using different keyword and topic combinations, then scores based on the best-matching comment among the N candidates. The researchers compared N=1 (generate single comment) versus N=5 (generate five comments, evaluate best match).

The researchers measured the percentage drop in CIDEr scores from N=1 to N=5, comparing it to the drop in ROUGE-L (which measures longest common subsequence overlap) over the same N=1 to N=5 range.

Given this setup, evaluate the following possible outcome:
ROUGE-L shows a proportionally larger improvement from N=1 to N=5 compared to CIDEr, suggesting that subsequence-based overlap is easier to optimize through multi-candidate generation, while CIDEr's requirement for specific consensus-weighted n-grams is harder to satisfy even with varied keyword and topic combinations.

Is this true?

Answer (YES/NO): NO